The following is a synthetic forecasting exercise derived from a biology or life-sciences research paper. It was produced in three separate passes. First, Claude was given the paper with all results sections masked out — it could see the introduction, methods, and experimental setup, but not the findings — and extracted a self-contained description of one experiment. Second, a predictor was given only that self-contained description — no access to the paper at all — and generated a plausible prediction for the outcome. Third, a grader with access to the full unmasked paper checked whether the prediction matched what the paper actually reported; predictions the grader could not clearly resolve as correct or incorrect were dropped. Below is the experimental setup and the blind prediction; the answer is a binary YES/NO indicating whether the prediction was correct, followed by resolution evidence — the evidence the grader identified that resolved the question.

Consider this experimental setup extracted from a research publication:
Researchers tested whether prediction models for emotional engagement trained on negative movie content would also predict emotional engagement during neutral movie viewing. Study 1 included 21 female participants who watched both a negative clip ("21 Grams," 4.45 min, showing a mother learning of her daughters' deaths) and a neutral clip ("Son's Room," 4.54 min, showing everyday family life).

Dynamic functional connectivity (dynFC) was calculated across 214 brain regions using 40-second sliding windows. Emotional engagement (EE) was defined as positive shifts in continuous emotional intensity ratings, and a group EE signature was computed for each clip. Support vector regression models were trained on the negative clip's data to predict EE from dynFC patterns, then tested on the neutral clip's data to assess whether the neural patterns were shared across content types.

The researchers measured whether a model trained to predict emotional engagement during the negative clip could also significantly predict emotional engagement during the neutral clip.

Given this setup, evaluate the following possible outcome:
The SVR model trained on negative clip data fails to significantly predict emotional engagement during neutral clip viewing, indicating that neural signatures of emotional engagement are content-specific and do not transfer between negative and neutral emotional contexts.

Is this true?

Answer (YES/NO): NO